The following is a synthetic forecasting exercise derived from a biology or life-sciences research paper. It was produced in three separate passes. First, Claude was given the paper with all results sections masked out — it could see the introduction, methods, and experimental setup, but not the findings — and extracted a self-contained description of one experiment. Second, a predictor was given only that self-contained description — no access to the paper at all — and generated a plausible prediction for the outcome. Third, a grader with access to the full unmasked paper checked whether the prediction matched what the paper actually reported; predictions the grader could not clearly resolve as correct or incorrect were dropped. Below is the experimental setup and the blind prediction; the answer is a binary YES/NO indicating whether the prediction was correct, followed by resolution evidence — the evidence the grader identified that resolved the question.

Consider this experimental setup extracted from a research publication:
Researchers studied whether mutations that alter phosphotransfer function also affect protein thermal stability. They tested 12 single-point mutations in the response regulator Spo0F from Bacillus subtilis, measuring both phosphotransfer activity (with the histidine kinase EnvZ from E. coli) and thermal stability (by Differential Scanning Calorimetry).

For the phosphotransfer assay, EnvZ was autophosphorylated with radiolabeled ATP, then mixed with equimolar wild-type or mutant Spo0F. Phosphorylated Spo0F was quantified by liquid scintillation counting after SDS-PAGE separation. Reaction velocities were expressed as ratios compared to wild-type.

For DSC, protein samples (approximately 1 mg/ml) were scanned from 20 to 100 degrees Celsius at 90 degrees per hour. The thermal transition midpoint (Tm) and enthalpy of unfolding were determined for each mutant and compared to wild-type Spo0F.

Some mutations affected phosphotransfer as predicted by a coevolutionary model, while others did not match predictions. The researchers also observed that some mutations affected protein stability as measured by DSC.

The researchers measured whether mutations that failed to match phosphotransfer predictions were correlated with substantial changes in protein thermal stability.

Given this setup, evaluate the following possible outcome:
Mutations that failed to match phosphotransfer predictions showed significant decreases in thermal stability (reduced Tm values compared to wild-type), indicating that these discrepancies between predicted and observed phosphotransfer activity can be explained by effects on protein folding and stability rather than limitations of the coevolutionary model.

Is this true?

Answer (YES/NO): NO